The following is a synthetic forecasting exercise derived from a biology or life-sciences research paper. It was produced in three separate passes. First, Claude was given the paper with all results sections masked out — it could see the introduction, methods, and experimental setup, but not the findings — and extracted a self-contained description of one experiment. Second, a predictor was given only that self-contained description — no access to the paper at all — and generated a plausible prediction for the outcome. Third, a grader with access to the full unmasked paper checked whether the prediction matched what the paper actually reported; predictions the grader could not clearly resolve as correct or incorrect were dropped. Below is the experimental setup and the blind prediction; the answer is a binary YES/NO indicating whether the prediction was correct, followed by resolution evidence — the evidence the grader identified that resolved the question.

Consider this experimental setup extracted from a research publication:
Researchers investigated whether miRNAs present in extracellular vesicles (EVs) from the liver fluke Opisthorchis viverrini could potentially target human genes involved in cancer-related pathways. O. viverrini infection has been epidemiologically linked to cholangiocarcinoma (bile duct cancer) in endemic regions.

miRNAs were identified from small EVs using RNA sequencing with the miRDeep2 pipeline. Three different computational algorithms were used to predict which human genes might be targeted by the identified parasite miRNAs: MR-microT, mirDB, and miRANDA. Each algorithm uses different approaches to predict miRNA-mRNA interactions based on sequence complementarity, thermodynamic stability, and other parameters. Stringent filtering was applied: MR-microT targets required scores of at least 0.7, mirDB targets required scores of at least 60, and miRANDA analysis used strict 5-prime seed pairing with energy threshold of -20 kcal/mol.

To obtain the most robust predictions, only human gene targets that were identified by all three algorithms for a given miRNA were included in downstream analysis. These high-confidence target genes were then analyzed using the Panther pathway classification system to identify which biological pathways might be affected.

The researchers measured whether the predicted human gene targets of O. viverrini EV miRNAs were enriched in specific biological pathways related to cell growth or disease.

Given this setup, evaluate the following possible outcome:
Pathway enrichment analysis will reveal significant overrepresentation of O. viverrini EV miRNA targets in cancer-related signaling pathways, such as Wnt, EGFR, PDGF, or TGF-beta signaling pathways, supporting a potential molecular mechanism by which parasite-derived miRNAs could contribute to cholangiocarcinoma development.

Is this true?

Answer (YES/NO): NO